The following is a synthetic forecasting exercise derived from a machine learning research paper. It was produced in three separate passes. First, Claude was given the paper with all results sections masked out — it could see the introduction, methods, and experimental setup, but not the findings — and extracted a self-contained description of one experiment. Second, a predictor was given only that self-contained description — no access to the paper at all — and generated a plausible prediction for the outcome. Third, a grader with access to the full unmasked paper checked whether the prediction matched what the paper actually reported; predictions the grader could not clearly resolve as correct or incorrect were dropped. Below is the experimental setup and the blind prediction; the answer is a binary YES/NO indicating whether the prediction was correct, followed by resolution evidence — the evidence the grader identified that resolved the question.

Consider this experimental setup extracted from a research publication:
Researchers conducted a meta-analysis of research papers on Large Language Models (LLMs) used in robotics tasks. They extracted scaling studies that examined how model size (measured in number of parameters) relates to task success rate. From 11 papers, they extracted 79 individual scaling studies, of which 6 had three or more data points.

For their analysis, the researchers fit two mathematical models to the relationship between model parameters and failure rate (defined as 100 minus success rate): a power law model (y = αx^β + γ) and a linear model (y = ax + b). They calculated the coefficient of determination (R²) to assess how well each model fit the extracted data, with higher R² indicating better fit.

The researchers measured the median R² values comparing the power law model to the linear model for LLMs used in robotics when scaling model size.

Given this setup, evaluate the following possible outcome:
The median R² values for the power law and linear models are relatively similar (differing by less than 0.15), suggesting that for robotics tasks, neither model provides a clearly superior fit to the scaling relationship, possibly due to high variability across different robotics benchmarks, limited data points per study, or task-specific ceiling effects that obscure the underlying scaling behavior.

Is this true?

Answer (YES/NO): NO